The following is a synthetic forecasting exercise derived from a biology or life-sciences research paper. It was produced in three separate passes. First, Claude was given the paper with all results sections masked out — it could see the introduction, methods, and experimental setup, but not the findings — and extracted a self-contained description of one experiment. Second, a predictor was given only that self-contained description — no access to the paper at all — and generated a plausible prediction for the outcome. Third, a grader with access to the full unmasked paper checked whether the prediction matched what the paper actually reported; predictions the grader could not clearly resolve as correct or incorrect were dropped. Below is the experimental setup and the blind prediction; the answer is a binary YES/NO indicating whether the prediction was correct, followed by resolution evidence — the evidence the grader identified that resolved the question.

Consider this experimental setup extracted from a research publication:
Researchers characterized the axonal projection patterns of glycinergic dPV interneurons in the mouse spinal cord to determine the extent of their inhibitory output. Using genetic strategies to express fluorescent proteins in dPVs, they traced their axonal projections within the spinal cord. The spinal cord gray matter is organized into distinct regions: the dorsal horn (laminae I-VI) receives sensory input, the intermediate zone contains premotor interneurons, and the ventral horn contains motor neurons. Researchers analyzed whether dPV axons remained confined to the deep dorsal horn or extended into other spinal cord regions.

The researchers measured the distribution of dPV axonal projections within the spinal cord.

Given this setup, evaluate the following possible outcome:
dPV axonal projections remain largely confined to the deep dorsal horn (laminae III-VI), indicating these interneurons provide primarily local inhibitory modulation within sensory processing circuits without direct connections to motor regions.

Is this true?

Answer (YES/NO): NO